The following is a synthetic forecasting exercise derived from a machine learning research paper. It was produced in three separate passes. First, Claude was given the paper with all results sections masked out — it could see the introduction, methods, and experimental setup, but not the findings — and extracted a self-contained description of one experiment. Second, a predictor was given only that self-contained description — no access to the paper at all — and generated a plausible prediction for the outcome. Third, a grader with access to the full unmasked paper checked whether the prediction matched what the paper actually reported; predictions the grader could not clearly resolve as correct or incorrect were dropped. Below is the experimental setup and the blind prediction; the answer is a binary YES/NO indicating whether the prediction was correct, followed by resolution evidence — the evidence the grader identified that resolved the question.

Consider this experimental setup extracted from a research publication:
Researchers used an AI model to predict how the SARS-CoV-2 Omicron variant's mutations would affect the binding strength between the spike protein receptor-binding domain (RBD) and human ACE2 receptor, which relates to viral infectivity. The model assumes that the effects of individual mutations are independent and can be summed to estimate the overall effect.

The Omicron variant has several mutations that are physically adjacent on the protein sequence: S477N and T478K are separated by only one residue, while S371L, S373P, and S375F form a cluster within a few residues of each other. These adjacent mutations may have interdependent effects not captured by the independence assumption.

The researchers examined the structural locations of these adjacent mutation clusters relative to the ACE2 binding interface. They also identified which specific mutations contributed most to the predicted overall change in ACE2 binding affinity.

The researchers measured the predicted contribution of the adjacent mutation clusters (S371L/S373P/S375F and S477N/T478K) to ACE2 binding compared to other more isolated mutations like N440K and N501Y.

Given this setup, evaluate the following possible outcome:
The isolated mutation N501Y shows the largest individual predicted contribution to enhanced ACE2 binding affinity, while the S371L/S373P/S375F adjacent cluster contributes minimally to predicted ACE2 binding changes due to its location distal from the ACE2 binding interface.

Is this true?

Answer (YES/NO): NO